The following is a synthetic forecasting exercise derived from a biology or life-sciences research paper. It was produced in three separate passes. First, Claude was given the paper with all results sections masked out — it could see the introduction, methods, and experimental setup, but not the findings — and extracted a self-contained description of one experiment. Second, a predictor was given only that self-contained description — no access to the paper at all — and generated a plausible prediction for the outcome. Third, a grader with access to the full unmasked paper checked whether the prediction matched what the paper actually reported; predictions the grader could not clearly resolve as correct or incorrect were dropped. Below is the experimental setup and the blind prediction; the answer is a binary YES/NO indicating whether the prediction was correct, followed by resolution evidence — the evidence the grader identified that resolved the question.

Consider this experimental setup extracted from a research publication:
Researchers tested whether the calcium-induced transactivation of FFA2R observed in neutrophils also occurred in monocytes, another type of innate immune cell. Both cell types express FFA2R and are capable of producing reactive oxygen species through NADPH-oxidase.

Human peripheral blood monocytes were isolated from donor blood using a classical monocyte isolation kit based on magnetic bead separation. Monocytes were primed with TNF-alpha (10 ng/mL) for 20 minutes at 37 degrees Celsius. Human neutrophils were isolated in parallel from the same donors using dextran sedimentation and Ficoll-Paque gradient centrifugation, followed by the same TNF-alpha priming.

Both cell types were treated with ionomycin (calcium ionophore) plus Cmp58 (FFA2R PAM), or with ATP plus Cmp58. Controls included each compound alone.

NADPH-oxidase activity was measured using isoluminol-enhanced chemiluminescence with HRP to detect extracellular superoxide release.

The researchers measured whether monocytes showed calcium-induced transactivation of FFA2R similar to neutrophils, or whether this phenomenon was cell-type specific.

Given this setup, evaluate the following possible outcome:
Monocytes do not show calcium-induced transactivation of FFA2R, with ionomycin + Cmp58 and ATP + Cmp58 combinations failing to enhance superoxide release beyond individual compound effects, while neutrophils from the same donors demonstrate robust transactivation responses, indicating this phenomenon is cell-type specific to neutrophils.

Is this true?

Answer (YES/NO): YES